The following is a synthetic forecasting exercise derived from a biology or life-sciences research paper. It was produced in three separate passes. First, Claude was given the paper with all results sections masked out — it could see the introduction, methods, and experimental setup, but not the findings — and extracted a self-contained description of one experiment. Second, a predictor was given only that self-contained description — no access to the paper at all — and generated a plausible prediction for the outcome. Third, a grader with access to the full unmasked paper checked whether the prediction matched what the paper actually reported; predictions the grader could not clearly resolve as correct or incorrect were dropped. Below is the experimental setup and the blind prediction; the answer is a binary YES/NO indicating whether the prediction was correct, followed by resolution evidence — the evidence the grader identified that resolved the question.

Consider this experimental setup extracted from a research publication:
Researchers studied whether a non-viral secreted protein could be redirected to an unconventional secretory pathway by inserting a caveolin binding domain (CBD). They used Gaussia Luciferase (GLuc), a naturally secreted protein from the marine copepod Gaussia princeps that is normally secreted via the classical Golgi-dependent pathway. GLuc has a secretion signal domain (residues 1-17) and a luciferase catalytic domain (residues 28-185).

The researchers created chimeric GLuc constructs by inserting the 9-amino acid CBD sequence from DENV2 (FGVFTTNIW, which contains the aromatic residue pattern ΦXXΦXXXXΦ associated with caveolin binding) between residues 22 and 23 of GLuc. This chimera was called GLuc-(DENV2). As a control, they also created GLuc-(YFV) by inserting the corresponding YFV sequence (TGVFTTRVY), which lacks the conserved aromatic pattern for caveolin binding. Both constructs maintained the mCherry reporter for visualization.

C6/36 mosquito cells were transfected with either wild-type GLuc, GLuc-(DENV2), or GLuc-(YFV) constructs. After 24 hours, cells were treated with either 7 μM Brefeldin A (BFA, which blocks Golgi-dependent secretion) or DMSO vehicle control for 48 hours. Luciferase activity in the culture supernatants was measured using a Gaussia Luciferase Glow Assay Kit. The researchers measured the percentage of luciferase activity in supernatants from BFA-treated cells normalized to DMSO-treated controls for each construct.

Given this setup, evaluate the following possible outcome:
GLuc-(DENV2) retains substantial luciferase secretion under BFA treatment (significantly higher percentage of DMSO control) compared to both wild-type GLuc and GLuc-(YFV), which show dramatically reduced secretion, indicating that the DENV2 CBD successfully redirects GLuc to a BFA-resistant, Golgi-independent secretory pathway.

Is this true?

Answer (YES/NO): YES